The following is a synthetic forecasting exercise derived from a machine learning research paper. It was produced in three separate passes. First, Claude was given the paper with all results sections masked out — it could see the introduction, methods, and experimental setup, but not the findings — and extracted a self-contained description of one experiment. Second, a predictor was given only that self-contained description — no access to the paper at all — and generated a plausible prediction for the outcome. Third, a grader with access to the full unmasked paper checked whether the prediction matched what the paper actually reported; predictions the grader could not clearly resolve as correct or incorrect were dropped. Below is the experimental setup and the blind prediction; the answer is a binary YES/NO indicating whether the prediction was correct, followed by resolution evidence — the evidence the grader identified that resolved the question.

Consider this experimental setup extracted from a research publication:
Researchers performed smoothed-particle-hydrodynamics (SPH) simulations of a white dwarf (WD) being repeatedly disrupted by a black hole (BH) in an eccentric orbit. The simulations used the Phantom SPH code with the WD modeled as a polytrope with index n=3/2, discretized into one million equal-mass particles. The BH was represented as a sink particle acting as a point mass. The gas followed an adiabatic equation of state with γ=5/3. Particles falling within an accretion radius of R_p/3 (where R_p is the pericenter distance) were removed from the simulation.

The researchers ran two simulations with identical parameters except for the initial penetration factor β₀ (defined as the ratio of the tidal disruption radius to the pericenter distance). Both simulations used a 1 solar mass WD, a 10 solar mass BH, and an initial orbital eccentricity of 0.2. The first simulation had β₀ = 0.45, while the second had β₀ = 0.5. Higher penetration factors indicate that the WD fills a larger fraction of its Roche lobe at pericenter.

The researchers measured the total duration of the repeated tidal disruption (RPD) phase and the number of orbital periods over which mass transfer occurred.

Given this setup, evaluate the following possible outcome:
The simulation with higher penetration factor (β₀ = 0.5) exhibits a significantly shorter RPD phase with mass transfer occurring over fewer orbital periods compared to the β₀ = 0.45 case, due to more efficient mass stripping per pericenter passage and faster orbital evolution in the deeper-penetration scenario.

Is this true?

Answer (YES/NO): YES